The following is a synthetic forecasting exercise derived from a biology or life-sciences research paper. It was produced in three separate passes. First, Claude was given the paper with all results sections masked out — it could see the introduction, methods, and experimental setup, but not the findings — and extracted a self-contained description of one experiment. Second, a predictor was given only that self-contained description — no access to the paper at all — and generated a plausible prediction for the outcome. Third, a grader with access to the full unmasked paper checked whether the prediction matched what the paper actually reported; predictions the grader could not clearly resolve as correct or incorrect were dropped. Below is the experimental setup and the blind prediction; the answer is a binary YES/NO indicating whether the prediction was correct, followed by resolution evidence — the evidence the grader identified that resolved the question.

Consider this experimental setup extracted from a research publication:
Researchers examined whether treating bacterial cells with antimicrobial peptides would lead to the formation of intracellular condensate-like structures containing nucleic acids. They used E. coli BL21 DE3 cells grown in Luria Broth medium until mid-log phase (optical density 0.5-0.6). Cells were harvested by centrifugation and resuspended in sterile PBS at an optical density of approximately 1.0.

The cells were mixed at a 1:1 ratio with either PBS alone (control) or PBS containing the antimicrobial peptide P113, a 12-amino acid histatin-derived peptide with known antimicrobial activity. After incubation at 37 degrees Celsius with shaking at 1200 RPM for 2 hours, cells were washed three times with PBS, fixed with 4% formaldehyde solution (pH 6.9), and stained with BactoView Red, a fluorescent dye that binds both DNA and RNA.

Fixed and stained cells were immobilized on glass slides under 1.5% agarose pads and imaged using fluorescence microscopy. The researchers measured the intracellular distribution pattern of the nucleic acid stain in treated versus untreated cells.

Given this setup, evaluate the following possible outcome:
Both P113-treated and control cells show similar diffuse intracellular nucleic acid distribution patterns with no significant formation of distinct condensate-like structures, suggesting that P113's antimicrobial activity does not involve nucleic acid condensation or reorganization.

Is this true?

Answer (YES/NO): NO